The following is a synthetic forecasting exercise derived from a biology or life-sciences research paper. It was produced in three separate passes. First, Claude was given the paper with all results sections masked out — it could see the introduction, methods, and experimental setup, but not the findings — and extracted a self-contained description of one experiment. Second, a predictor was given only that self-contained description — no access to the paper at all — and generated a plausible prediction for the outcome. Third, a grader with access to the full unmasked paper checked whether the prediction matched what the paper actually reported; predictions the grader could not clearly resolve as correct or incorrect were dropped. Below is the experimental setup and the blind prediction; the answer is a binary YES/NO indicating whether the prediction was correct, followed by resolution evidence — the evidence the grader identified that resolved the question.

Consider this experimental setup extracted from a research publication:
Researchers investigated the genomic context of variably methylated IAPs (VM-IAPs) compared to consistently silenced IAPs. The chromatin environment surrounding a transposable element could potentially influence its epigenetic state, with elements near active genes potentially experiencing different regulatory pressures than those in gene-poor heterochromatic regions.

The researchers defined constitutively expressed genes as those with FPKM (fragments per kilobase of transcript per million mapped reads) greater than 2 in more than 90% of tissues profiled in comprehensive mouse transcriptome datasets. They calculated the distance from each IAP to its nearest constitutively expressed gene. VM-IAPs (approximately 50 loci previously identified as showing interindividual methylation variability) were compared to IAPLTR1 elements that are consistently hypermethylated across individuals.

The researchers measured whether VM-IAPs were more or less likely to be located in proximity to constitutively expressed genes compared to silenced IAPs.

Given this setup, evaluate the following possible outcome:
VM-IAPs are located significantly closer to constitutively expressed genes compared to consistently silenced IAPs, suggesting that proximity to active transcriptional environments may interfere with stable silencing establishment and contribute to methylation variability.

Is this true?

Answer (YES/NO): YES